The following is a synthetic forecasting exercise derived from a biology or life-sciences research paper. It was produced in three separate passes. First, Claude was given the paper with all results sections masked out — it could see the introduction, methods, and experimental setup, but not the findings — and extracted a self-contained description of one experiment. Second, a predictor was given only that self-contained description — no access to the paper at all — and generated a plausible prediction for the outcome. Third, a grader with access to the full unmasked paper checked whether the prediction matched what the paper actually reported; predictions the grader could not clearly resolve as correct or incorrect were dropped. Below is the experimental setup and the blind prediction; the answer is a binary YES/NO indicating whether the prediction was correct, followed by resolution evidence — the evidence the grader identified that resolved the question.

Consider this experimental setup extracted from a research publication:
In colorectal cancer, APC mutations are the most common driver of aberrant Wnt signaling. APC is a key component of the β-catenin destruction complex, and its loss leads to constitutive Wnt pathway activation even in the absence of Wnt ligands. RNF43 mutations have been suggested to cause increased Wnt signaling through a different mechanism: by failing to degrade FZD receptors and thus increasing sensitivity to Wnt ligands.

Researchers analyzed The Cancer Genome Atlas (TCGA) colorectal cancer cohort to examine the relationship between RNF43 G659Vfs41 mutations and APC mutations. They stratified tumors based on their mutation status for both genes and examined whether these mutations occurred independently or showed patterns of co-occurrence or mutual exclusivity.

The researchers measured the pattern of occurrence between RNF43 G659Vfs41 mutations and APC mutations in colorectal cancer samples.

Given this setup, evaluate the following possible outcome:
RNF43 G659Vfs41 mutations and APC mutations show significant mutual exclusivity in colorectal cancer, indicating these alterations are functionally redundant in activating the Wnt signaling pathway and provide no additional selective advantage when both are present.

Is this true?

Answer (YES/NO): NO